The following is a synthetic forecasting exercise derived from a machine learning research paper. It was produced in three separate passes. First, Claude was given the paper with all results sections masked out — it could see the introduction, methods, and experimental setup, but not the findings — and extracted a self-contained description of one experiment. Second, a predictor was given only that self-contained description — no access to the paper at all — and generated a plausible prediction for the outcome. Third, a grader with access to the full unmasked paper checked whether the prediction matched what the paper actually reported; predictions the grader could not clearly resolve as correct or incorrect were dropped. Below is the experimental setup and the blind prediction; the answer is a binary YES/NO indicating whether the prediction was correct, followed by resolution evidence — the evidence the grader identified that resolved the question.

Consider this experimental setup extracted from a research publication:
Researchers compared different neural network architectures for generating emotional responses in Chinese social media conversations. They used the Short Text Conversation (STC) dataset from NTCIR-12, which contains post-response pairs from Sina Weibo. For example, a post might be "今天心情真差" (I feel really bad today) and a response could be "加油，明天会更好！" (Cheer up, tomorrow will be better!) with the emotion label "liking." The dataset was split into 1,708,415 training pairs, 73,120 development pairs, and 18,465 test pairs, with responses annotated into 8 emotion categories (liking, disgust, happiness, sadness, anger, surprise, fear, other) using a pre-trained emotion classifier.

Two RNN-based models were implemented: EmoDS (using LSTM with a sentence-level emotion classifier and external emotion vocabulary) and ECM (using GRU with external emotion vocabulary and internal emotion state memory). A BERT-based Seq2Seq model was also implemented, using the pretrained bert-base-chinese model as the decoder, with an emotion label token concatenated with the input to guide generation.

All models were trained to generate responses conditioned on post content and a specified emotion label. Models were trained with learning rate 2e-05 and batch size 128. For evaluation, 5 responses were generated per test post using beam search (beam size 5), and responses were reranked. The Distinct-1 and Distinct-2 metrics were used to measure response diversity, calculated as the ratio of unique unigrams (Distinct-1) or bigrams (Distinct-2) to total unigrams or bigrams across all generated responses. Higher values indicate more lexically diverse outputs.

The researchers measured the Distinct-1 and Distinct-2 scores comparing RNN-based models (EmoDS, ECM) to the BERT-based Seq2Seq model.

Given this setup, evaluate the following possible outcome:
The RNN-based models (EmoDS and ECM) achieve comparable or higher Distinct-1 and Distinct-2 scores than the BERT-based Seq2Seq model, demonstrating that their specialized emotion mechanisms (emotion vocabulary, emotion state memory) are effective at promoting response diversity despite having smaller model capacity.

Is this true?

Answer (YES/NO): NO